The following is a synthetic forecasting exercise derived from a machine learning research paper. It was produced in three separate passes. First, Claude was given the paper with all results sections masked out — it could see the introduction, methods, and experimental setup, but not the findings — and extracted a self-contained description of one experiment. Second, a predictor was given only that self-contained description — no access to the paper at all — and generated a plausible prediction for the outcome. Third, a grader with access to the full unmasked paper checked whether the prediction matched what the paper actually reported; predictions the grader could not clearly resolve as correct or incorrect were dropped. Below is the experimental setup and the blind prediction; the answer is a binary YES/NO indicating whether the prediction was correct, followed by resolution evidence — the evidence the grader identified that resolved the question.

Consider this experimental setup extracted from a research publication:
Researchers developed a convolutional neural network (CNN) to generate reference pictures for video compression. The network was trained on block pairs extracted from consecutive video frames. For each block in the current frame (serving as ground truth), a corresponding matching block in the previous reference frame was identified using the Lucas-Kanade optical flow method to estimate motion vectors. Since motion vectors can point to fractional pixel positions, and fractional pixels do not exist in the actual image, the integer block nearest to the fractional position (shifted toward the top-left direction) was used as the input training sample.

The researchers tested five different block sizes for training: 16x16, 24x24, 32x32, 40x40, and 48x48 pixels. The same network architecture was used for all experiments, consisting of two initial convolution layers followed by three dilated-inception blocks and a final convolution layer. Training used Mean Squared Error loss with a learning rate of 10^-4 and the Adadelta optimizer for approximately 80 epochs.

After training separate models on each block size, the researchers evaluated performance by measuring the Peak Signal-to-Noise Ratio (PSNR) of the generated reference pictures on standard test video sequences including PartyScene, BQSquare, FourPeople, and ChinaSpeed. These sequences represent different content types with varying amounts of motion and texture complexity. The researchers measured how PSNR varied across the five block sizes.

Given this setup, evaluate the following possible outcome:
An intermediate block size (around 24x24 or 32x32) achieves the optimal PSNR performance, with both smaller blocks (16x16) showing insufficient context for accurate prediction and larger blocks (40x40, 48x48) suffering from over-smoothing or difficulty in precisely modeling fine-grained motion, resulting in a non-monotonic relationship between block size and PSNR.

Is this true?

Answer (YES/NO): YES